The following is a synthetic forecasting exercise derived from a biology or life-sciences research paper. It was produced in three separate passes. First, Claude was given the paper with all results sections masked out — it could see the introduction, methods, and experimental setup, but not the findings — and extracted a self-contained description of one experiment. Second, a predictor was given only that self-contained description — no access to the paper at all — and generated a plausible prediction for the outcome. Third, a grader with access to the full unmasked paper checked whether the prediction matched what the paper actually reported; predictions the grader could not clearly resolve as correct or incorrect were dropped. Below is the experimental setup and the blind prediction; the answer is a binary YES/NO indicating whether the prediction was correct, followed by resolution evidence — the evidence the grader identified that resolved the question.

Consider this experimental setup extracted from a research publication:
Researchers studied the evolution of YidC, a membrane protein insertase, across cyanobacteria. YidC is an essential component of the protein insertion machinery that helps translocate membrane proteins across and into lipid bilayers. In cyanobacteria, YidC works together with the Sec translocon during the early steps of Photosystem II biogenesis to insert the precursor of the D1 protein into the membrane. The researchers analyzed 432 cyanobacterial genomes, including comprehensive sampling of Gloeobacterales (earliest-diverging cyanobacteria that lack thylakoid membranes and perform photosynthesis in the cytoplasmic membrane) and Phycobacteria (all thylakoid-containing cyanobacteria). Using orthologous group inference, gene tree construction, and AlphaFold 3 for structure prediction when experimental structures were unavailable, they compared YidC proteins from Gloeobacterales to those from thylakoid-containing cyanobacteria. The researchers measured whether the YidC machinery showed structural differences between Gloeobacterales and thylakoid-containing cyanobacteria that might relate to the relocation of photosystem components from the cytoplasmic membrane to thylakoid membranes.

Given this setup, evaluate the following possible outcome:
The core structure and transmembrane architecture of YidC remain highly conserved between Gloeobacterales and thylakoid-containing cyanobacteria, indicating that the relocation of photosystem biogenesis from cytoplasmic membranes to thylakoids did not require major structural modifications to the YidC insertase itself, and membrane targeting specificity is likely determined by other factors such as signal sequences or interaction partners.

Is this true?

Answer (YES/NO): NO